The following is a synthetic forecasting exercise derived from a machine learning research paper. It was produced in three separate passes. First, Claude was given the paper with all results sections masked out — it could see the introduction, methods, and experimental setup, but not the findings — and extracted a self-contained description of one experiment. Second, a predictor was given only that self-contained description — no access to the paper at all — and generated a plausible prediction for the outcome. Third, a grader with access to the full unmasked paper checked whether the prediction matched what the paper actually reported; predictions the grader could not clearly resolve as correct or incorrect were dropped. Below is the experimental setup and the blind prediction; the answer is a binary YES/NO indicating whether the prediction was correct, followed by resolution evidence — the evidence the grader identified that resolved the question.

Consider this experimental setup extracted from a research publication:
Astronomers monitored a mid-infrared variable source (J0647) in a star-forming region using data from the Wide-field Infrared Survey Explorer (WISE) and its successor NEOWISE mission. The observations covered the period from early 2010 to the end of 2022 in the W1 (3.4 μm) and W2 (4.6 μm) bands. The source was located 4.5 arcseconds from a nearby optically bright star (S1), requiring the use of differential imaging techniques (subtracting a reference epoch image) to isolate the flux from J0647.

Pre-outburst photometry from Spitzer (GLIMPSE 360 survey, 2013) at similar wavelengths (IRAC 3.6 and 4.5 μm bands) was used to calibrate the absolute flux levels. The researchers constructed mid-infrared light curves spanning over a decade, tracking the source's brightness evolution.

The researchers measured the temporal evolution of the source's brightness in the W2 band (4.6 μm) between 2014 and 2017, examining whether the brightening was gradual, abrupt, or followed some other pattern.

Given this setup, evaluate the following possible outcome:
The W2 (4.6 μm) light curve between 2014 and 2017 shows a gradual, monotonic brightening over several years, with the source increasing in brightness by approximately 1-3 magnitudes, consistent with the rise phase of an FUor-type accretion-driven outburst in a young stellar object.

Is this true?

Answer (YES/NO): NO